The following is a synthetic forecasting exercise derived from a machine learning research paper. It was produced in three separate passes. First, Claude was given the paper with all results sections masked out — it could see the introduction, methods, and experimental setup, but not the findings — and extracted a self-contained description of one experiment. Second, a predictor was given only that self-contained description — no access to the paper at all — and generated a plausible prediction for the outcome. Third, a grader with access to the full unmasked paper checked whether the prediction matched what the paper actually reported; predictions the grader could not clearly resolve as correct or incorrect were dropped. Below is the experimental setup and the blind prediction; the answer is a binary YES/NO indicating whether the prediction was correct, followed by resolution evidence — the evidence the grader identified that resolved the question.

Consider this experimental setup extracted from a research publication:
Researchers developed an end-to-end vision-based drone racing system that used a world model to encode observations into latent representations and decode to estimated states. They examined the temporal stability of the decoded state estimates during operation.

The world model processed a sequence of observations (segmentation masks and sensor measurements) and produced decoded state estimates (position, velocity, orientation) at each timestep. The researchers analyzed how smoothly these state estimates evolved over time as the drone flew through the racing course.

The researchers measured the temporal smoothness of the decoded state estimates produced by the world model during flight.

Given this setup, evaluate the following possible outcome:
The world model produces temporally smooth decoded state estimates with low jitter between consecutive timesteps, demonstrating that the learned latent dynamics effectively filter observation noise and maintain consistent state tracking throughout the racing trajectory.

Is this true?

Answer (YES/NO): NO